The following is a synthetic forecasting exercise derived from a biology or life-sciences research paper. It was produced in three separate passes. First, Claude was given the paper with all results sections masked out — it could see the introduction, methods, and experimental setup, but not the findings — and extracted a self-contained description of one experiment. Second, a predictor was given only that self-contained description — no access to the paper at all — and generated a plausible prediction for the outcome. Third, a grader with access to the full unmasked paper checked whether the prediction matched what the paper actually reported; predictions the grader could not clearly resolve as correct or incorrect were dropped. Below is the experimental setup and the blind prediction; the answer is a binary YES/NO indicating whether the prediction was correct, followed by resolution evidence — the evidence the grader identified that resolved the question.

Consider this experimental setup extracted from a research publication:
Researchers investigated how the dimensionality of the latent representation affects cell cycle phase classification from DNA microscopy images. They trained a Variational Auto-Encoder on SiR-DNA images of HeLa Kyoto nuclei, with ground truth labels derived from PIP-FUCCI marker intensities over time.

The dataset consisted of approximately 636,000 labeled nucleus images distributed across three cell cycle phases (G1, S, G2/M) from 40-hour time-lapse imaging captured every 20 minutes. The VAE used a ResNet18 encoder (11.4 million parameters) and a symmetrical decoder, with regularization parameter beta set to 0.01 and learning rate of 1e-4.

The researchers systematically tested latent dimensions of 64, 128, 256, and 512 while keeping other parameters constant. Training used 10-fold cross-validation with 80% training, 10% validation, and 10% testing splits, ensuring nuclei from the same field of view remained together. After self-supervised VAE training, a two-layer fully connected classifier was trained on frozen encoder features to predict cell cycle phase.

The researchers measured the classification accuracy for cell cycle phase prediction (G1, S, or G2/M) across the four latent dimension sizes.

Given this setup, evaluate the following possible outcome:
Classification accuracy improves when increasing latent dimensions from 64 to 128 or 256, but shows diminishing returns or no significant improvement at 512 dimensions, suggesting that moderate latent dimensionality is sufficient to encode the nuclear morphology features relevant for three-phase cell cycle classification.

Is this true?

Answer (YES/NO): YES